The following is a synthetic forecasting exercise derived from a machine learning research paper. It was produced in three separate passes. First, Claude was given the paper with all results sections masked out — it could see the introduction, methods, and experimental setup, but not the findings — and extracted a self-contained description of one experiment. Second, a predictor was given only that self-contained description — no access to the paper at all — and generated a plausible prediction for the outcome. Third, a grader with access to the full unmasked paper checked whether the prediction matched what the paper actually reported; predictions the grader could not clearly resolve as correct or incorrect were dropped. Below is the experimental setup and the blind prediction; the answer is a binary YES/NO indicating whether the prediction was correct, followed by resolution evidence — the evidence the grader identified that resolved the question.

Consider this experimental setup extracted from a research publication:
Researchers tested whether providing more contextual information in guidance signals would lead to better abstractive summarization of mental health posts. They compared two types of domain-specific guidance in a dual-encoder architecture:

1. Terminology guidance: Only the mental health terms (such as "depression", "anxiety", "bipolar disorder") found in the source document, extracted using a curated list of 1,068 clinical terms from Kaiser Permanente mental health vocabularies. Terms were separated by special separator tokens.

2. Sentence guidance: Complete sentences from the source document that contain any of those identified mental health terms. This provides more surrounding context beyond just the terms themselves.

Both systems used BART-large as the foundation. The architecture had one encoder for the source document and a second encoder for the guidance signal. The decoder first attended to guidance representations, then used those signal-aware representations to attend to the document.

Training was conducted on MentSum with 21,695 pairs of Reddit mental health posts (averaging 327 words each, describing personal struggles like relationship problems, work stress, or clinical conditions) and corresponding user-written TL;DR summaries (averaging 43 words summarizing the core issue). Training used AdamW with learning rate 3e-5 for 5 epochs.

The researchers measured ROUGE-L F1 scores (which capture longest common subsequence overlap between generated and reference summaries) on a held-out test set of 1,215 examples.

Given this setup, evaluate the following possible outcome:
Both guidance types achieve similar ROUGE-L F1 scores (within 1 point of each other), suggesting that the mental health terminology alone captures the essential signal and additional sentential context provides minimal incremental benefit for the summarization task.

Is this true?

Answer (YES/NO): YES